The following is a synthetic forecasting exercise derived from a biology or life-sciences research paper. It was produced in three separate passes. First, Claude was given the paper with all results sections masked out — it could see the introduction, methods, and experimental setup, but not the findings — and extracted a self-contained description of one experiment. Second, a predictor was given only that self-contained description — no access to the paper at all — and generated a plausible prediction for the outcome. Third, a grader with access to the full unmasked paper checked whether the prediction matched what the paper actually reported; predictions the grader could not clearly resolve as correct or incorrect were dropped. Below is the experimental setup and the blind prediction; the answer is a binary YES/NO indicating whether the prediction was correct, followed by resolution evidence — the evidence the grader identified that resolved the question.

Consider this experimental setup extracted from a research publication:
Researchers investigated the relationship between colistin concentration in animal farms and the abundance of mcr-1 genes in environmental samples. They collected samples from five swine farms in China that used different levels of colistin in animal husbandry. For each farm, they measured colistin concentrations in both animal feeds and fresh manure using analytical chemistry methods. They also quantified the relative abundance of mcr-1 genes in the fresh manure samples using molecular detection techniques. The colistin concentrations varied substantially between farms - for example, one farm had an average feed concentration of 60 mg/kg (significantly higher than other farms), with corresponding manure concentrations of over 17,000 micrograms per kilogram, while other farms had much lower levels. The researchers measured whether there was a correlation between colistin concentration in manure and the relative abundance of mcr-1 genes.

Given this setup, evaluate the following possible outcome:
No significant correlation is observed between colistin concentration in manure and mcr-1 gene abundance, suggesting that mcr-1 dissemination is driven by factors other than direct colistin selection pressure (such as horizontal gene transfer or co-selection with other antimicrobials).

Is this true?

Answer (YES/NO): NO